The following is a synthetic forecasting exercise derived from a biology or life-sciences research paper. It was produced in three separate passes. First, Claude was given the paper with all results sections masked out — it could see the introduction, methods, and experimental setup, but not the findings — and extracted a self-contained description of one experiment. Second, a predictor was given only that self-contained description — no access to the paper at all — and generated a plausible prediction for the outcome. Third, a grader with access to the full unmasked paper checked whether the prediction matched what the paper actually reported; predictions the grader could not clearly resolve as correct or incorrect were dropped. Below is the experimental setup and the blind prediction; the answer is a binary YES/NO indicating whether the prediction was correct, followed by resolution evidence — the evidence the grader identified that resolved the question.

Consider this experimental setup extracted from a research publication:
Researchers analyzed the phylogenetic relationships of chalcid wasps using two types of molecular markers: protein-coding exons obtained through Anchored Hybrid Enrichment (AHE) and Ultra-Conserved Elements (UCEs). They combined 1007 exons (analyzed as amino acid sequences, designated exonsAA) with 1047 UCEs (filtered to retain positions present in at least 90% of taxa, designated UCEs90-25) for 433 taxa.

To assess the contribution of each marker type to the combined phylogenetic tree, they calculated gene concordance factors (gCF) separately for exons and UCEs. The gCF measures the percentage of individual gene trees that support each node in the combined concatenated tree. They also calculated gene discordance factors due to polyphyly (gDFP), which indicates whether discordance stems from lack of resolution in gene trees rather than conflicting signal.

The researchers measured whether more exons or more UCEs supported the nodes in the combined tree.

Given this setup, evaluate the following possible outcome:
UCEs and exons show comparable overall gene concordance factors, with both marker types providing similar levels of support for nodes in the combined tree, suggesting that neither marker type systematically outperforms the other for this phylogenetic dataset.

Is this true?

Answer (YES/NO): NO